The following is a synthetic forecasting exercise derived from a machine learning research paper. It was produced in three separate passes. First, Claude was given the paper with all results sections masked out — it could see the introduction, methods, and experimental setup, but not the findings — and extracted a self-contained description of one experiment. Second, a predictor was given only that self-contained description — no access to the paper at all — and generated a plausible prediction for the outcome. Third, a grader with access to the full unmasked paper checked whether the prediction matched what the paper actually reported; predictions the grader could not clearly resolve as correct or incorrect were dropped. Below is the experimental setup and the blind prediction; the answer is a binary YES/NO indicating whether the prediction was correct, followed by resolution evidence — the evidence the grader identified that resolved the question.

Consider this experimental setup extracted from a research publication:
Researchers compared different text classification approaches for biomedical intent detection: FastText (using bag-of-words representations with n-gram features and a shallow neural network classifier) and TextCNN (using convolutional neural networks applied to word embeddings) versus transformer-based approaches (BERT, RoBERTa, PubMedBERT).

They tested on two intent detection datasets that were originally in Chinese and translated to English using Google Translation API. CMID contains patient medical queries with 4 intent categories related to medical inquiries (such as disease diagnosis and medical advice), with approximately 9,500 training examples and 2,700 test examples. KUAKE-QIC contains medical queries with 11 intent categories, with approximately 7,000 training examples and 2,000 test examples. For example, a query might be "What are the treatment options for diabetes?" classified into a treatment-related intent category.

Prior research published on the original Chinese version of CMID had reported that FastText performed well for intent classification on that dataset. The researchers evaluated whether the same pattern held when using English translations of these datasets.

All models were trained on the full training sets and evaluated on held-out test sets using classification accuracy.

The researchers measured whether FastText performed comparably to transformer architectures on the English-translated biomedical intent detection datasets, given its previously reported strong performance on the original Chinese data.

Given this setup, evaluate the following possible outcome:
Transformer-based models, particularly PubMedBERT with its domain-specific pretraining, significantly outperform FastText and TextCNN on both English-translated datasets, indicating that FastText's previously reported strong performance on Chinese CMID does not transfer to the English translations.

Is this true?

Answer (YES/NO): NO